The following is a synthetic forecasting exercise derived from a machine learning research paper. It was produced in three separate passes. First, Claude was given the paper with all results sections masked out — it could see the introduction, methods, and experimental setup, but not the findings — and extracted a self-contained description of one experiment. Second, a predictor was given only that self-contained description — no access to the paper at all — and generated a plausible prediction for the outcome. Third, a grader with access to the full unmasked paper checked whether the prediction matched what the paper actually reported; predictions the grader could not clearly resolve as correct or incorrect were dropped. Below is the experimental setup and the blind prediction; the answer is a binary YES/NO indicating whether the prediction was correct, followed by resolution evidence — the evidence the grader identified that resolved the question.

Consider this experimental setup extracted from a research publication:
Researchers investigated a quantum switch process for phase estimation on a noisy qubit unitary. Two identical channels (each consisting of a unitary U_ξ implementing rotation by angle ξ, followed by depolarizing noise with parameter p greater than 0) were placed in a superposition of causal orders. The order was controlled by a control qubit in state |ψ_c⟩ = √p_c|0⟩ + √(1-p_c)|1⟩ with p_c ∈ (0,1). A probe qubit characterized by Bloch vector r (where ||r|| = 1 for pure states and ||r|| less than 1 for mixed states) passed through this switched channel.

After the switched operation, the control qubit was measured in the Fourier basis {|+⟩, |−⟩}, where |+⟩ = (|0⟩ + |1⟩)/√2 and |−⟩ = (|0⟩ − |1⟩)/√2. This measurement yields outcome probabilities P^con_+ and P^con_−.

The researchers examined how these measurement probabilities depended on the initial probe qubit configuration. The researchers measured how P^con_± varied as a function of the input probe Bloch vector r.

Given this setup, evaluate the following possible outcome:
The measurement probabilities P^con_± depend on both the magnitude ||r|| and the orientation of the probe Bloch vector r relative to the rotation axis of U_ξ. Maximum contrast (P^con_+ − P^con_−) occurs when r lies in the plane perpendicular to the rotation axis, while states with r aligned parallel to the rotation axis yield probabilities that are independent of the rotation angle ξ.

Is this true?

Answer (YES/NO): NO